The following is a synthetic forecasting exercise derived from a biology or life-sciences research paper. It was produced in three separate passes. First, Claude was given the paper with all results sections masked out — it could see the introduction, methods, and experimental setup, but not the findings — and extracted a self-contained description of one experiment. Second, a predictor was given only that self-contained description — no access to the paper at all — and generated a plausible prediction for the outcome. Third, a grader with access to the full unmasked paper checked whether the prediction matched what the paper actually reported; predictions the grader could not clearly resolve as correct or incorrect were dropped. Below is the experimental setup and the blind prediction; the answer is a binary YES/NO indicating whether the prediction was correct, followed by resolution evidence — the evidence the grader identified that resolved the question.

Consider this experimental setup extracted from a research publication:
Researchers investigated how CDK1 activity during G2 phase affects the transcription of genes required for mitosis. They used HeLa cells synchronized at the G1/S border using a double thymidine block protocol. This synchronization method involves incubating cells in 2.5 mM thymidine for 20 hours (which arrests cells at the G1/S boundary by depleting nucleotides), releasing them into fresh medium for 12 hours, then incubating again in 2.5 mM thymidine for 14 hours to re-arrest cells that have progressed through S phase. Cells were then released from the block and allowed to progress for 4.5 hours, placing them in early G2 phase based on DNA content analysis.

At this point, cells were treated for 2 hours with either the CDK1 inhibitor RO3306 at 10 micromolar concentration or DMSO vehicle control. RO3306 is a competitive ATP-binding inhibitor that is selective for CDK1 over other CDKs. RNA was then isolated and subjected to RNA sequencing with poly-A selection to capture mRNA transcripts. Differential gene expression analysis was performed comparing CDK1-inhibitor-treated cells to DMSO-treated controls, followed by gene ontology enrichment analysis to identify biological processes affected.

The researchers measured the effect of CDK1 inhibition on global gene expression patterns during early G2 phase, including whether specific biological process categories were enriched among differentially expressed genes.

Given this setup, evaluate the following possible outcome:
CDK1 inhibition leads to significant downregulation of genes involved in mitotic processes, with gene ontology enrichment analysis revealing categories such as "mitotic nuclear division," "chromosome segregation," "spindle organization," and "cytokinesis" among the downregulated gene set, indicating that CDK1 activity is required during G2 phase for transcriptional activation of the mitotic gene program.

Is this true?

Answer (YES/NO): YES